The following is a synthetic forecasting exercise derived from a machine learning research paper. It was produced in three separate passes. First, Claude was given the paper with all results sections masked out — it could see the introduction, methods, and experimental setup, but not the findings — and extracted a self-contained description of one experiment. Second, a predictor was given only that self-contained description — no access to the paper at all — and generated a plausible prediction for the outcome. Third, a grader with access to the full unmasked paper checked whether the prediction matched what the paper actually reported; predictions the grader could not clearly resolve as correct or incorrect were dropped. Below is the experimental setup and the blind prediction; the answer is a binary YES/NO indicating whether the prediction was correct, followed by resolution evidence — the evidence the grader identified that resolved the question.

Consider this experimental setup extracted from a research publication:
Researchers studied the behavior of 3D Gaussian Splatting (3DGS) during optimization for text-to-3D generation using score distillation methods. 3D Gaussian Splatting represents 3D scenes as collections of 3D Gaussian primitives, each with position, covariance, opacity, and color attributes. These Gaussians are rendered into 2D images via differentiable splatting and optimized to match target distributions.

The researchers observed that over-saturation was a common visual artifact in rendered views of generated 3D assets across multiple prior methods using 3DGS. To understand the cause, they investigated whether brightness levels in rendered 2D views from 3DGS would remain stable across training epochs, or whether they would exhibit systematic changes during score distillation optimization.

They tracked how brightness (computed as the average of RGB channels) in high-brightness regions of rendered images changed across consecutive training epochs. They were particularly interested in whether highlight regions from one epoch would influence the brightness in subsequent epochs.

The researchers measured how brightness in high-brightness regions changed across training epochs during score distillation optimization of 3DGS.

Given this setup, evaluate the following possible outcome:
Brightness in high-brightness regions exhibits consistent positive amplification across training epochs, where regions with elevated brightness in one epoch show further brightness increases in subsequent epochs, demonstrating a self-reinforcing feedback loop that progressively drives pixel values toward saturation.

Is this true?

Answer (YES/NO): YES